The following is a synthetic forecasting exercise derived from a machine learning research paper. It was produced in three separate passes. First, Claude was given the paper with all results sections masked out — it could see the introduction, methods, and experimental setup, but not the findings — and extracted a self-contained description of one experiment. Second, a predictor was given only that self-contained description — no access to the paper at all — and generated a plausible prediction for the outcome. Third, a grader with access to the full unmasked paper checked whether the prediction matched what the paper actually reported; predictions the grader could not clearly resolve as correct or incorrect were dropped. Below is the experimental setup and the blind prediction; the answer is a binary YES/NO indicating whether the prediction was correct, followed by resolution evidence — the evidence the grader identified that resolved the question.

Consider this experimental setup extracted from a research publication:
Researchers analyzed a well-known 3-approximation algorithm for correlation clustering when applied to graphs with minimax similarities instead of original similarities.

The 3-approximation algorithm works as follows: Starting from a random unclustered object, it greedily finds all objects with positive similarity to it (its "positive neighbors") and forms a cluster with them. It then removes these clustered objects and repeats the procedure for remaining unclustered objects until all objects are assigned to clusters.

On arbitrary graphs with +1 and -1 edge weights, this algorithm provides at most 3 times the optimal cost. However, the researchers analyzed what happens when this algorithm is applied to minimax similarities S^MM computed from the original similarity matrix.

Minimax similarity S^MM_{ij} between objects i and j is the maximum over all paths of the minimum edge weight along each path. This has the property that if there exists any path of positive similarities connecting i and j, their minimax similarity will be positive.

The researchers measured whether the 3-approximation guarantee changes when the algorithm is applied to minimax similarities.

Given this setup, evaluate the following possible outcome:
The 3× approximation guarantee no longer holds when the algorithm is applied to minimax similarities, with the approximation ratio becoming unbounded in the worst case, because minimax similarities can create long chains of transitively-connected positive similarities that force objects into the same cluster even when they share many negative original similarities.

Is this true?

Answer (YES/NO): NO